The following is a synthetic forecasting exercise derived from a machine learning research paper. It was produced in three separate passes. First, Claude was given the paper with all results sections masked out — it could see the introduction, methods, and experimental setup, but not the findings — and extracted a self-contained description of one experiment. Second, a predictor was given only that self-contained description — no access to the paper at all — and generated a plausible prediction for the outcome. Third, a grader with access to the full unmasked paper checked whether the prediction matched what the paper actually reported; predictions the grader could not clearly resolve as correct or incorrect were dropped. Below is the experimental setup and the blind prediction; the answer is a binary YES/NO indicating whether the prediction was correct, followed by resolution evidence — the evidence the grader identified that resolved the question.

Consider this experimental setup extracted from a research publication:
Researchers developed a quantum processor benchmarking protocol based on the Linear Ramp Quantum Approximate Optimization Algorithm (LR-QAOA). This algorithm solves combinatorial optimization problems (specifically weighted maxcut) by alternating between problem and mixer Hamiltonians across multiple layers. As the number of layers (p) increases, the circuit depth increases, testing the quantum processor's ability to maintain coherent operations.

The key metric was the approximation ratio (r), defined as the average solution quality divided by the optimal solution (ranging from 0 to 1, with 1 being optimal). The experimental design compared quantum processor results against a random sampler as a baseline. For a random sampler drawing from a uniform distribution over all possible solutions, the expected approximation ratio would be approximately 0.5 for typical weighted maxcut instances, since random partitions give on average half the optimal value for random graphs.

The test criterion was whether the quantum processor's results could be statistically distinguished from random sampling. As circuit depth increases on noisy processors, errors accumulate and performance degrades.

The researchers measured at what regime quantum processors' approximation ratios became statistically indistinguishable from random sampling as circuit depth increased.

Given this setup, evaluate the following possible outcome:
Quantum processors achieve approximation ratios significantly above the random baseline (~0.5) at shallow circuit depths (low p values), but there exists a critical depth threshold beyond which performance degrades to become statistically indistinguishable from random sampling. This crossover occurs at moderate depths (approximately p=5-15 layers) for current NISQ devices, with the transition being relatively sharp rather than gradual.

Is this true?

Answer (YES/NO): NO